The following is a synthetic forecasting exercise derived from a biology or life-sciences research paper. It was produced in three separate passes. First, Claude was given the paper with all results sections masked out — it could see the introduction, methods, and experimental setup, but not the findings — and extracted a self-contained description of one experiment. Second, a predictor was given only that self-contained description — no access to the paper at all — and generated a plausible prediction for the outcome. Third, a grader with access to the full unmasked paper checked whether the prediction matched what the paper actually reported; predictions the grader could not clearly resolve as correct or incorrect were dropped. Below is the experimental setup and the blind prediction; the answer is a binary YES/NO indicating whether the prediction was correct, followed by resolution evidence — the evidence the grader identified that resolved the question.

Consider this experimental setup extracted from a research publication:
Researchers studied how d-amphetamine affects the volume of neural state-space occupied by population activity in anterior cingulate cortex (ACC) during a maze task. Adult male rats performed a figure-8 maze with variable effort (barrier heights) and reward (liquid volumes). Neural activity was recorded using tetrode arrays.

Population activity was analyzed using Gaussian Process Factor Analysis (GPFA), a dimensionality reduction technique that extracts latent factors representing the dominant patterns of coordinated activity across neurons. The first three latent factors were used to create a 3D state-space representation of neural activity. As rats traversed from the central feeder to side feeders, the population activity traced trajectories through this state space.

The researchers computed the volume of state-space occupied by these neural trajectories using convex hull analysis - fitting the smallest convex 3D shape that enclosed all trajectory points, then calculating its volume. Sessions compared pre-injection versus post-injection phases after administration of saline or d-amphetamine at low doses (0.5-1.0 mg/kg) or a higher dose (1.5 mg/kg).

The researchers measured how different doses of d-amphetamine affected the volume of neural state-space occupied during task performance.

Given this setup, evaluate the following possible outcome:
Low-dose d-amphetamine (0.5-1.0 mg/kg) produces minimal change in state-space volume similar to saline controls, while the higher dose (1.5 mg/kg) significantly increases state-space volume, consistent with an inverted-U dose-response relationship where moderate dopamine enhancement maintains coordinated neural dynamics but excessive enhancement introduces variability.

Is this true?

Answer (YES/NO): NO